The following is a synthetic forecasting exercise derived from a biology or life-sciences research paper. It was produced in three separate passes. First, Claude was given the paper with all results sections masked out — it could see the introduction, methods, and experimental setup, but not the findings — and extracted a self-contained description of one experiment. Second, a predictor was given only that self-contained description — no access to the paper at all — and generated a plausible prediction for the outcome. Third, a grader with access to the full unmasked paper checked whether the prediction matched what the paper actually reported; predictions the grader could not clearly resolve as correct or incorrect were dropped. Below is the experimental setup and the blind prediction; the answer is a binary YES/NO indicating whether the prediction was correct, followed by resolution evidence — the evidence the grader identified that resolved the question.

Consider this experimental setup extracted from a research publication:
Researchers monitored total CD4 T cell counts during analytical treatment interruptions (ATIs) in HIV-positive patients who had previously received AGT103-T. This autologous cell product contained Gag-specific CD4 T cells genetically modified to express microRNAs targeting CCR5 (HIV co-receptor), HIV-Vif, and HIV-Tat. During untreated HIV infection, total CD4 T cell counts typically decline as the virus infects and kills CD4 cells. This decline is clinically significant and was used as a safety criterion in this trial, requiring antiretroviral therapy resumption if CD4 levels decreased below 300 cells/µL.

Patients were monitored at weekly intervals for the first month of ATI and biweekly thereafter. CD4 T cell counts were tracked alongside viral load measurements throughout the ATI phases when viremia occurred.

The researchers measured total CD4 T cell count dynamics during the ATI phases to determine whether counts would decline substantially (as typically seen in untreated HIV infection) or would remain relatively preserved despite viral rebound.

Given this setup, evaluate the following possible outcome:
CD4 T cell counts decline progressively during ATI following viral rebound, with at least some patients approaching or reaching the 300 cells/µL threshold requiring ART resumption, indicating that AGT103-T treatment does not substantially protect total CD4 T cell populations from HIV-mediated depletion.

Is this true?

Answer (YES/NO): NO